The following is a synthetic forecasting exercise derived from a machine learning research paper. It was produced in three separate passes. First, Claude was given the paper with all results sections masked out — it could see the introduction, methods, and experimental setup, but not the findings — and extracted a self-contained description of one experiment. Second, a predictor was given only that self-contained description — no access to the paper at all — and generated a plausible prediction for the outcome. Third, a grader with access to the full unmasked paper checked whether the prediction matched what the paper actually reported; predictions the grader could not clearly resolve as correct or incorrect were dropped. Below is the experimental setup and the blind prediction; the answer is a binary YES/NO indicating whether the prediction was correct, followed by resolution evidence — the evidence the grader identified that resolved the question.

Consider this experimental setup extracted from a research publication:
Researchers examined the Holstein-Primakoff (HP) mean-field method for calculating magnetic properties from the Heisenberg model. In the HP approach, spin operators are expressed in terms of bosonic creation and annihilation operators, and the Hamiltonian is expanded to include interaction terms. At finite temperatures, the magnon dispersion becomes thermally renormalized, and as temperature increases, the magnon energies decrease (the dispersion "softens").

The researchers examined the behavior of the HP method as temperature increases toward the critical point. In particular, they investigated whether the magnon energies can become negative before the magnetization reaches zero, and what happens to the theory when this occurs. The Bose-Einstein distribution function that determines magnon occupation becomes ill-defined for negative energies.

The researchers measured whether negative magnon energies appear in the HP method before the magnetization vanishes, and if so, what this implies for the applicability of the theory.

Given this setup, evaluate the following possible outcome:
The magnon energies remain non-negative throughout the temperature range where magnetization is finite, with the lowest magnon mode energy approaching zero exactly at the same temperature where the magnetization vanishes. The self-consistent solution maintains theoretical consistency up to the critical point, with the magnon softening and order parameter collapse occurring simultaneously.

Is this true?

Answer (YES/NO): NO